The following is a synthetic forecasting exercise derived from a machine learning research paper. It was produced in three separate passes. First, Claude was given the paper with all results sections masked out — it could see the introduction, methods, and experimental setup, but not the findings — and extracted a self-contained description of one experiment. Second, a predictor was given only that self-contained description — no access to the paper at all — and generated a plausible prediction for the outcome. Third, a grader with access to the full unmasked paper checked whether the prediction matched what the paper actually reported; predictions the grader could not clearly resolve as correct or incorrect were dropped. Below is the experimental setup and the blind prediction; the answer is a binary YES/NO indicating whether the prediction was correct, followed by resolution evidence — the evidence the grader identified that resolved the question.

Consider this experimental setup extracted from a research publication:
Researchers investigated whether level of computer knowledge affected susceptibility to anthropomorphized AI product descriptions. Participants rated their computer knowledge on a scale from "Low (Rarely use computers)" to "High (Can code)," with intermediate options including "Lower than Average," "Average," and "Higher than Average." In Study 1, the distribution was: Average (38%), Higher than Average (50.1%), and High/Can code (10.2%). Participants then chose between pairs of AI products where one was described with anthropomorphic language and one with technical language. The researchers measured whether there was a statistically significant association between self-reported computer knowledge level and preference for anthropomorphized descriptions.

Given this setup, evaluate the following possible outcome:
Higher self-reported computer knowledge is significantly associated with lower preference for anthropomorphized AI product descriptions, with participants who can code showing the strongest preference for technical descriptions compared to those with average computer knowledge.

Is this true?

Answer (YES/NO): NO